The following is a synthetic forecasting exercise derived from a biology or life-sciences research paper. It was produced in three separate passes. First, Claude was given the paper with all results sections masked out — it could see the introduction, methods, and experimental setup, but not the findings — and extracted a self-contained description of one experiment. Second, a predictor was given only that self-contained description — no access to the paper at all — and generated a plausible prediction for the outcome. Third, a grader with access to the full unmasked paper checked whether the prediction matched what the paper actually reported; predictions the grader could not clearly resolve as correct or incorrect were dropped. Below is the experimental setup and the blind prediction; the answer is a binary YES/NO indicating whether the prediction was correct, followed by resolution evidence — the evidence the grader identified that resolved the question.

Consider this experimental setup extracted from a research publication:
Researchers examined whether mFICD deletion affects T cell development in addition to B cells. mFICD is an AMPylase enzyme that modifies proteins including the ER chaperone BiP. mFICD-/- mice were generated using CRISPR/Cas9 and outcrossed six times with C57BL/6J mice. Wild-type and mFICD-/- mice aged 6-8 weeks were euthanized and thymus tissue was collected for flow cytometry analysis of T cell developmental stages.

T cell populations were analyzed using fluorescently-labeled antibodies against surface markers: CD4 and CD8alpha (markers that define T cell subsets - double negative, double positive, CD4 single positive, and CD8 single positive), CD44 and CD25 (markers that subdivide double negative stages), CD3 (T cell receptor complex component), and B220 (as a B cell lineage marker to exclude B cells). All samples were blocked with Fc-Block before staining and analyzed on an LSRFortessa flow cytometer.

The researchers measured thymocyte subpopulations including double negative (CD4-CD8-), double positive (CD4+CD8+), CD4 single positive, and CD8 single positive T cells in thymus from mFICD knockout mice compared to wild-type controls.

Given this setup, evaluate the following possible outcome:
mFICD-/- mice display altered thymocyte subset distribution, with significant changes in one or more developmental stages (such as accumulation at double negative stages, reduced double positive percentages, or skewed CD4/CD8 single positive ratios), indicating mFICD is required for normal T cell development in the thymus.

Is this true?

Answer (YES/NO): NO